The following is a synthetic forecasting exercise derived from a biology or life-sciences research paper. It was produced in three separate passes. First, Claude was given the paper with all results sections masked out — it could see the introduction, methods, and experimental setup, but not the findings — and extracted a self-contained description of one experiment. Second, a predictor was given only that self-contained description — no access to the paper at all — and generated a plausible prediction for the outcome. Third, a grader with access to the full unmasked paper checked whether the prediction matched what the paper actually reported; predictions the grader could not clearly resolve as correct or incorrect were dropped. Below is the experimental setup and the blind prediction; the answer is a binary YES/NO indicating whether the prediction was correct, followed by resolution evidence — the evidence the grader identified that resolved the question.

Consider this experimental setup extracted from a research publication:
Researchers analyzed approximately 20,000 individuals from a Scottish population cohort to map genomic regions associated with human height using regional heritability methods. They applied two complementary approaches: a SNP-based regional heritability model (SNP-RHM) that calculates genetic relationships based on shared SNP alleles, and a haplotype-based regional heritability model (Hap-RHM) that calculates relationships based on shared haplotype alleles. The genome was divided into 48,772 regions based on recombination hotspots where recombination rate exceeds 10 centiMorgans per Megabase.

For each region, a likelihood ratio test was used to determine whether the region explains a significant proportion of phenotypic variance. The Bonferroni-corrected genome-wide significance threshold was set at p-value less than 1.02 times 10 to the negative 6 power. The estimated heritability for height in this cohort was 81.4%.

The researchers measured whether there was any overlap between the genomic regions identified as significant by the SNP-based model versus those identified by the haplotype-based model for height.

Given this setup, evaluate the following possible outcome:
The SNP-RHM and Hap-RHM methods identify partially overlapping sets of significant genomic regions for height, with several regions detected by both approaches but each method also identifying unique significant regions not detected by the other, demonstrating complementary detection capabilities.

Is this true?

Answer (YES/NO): NO